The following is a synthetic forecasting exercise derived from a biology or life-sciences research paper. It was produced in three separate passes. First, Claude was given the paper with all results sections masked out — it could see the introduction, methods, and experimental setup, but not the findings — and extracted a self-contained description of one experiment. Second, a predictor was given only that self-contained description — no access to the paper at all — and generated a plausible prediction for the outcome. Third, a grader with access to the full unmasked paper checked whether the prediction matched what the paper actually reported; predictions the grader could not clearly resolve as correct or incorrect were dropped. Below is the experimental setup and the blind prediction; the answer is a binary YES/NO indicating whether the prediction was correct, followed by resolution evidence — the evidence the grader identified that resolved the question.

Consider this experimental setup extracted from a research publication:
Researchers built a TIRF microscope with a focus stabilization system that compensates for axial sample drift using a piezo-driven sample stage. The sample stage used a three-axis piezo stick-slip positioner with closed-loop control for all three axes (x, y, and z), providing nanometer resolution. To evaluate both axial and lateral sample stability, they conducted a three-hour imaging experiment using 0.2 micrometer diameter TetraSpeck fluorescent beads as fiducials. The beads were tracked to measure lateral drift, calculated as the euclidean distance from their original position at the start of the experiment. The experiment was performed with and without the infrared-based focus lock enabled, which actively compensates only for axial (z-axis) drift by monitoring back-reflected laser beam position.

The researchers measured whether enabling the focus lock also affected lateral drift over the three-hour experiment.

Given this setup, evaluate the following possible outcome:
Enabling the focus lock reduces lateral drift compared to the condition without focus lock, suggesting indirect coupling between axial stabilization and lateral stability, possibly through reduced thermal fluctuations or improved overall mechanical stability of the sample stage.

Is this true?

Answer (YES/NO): NO